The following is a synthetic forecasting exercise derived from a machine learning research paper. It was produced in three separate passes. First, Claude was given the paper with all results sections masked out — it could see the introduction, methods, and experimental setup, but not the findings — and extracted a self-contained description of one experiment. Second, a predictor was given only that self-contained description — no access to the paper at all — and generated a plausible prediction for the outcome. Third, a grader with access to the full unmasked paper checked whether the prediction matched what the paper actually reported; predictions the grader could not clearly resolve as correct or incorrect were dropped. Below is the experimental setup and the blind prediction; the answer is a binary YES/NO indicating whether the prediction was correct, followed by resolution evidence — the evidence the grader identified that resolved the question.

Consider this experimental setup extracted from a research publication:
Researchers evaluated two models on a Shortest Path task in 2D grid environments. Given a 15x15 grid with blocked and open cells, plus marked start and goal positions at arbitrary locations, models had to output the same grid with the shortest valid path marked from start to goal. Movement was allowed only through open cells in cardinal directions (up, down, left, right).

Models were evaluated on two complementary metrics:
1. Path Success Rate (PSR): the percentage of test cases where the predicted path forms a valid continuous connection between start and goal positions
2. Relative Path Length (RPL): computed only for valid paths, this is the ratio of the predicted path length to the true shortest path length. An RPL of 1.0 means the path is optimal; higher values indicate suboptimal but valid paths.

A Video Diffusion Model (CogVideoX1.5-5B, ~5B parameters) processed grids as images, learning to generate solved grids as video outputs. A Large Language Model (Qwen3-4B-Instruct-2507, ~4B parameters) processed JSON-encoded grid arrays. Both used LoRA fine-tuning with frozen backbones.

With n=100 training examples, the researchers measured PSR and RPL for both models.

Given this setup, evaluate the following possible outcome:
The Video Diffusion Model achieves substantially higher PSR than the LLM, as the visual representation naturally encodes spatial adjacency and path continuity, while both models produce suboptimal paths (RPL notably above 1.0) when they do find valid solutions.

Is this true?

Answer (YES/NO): NO